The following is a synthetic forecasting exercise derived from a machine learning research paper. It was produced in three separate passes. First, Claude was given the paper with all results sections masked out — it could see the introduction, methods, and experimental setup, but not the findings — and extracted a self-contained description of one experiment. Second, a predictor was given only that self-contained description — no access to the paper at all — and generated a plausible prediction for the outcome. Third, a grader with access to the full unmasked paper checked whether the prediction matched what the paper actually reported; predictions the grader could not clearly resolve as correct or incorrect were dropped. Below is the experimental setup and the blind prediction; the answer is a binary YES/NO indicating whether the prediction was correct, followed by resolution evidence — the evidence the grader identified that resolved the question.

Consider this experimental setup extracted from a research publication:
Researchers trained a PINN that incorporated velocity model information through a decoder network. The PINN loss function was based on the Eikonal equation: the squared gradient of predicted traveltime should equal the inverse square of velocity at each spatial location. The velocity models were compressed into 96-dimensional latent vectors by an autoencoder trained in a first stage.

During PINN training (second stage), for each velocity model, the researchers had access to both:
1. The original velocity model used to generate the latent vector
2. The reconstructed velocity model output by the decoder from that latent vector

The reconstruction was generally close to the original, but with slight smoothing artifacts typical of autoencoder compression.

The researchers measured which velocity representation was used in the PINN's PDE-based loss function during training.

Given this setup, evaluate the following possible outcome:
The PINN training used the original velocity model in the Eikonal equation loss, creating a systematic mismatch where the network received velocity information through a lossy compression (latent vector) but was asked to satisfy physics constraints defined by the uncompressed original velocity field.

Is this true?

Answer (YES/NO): NO